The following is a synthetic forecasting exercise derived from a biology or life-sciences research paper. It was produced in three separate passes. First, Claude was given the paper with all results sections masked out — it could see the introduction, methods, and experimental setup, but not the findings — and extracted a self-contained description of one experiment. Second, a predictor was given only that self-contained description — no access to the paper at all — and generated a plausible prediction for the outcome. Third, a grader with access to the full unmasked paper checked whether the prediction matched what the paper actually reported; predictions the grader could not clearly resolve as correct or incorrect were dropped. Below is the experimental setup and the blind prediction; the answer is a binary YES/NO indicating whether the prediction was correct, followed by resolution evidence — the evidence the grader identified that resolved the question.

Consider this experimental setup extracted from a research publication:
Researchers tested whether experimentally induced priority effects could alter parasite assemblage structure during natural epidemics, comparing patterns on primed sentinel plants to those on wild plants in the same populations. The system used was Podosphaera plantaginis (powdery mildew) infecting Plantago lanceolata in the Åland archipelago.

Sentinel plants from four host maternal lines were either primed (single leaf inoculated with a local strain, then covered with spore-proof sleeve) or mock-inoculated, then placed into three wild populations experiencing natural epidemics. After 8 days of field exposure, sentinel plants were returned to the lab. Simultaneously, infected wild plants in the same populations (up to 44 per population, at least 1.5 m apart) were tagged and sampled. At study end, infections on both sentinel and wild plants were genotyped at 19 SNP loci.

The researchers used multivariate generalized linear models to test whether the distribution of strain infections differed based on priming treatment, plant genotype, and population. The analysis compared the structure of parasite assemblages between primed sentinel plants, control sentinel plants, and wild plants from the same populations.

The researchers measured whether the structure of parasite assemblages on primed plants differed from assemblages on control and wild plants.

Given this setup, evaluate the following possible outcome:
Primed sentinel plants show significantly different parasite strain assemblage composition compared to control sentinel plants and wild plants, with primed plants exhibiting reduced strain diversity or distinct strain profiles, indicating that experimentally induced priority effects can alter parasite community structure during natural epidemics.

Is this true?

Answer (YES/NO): NO